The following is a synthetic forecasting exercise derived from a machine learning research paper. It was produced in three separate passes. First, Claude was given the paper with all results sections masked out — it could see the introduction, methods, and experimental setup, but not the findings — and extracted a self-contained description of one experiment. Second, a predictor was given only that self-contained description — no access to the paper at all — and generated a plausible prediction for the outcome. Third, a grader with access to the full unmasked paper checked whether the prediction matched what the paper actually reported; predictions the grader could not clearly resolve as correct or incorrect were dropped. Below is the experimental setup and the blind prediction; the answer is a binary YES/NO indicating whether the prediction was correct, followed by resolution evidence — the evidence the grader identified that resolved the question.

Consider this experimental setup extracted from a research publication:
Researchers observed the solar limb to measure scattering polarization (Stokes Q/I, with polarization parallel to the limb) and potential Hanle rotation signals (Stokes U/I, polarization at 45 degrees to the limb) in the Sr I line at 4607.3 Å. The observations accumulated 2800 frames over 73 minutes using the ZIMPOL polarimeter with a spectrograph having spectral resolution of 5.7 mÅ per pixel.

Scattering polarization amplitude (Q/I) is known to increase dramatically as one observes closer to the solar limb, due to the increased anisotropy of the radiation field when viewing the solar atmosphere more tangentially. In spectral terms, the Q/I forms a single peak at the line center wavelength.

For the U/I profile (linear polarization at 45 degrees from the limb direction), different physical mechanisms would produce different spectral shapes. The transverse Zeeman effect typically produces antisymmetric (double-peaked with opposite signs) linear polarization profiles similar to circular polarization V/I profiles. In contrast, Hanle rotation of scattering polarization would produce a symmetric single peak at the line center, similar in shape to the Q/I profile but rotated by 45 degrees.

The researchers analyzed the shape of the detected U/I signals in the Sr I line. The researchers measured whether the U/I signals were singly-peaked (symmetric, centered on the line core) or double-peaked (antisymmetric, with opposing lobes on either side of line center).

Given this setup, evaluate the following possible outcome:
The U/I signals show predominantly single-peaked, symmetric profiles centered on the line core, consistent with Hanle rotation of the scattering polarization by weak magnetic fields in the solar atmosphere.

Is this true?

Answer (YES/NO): YES